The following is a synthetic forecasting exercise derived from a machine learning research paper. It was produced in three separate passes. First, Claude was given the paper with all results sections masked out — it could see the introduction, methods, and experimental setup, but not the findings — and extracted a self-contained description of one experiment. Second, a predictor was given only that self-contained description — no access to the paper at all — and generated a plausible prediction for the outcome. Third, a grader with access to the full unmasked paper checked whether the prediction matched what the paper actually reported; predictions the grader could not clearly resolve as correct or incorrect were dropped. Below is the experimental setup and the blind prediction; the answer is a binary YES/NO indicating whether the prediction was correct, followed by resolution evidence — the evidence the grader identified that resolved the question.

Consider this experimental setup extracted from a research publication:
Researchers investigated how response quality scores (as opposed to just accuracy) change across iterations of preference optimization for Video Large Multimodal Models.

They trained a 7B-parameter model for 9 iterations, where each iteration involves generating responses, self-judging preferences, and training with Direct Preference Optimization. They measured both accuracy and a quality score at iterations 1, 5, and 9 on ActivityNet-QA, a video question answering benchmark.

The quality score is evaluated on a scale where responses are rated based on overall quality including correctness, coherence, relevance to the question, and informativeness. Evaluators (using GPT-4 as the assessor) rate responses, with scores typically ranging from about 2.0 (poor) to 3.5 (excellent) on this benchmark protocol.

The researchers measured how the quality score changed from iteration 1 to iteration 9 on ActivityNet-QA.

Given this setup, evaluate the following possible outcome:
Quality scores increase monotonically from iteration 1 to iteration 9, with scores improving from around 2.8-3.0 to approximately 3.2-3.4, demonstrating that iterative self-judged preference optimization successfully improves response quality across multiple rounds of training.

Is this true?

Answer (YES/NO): NO